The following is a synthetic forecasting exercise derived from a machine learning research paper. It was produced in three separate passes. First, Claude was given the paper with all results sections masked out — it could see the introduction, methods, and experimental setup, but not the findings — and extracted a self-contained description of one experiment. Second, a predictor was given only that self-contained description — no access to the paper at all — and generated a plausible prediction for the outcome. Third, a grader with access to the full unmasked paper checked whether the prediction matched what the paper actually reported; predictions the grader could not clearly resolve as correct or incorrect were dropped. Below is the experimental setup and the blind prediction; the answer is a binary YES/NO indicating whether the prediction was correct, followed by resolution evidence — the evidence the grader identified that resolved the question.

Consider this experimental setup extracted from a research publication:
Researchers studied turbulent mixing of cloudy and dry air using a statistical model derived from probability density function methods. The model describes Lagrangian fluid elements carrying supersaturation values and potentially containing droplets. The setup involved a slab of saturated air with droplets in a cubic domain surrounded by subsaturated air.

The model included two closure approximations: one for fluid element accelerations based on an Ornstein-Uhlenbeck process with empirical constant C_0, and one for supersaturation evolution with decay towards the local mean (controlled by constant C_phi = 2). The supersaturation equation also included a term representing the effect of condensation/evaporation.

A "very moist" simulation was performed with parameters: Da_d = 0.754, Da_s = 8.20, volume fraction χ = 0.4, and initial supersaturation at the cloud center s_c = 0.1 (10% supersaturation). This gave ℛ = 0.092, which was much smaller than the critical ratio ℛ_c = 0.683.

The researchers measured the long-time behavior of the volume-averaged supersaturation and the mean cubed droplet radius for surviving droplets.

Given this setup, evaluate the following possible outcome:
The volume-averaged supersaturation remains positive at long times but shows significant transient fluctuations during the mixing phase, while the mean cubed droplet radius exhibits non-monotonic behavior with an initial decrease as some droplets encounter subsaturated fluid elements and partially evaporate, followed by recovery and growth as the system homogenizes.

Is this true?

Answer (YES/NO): NO